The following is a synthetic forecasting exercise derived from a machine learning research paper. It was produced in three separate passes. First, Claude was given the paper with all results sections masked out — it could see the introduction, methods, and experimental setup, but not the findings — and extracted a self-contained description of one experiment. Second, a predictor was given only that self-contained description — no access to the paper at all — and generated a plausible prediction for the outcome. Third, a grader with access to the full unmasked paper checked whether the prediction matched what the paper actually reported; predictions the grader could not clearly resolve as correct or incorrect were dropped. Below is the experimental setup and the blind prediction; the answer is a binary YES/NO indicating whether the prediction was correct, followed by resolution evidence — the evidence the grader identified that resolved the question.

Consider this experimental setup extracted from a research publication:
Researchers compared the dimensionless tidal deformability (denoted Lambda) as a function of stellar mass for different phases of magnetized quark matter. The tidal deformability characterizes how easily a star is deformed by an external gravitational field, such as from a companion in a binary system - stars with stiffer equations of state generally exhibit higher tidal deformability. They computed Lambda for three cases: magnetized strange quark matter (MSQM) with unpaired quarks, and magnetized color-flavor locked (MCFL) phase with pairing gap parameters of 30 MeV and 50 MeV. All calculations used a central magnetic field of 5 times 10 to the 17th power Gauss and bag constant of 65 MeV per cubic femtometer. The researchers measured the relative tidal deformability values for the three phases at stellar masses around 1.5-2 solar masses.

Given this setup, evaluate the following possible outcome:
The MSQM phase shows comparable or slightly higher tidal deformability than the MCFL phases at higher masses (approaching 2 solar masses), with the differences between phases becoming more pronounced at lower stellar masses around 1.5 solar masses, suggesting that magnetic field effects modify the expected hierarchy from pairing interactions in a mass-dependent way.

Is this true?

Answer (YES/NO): NO